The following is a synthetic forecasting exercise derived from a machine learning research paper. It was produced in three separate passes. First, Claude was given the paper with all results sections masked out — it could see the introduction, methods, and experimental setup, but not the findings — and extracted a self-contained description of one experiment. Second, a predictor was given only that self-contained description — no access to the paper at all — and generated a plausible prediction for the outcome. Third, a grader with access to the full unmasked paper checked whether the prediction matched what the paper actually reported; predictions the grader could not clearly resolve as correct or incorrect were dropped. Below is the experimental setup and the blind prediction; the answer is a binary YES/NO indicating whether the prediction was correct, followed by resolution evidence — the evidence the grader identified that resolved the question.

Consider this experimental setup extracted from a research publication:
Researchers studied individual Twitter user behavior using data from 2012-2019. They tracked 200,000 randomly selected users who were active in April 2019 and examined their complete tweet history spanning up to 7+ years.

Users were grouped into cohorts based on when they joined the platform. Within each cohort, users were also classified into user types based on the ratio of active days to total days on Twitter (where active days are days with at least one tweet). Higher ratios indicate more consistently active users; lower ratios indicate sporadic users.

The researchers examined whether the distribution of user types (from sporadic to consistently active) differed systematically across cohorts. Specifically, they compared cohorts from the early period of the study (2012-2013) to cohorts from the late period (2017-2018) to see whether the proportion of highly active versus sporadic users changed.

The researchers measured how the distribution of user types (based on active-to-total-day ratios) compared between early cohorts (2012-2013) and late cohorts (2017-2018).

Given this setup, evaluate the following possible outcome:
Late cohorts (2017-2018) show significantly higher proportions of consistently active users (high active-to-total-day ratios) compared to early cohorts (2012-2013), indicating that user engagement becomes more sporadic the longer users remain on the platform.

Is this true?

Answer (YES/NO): NO